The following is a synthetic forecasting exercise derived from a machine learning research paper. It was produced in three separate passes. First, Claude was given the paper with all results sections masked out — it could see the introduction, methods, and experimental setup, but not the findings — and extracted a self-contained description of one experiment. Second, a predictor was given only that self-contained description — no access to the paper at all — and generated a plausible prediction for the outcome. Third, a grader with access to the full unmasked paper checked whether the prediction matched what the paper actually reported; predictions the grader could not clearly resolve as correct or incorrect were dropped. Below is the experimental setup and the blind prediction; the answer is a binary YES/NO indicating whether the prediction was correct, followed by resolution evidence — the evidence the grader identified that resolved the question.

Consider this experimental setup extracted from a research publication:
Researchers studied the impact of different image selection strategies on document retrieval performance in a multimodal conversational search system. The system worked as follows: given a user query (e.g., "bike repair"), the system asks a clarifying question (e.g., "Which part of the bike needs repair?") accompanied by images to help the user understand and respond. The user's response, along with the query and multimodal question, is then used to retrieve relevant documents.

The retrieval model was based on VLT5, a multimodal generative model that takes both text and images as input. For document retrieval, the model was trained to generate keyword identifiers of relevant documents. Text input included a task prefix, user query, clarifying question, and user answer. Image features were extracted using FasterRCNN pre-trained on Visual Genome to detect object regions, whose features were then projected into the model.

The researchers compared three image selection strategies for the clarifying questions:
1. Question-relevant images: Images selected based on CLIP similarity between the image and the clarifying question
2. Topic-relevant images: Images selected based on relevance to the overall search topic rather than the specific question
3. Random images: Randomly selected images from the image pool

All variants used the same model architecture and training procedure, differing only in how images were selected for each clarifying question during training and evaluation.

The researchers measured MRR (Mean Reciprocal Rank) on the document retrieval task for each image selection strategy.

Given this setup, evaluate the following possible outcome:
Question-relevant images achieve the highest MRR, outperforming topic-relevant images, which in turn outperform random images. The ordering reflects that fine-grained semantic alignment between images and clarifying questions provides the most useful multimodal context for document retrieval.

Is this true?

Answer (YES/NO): YES